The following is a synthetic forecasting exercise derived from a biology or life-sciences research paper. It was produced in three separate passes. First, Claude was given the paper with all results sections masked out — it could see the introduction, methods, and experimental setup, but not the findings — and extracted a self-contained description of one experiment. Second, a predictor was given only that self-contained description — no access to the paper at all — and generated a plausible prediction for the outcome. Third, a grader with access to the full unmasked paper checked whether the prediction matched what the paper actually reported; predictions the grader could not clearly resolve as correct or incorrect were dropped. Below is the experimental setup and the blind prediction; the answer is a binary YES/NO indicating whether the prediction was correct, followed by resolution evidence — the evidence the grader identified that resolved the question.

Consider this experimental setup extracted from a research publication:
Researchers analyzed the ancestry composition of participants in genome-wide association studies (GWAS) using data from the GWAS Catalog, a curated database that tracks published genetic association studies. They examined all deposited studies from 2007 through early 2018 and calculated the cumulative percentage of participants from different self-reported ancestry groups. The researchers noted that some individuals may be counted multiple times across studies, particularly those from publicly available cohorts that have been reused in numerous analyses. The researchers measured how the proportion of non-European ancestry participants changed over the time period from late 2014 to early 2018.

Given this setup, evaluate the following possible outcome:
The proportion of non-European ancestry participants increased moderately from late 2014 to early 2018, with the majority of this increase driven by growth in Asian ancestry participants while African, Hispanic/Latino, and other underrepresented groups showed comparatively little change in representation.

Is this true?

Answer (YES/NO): NO